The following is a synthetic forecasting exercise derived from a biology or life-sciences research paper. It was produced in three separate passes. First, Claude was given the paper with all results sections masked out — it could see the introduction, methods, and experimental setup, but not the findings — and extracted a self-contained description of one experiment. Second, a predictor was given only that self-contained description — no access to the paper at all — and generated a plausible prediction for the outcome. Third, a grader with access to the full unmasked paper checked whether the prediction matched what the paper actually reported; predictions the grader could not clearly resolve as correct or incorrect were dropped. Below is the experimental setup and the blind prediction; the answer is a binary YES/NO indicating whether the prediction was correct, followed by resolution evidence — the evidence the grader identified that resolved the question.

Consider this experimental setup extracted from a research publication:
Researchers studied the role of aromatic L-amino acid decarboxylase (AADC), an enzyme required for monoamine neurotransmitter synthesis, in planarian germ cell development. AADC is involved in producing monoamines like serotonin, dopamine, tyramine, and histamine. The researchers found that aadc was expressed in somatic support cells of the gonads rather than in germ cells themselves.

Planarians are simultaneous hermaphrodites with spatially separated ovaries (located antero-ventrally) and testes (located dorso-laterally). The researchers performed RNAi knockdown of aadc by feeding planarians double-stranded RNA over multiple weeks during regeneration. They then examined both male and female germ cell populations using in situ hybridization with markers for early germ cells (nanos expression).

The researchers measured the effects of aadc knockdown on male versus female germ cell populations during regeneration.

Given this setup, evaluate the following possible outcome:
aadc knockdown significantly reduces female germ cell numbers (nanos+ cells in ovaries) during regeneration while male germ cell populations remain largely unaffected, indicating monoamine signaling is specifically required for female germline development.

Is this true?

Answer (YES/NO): NO